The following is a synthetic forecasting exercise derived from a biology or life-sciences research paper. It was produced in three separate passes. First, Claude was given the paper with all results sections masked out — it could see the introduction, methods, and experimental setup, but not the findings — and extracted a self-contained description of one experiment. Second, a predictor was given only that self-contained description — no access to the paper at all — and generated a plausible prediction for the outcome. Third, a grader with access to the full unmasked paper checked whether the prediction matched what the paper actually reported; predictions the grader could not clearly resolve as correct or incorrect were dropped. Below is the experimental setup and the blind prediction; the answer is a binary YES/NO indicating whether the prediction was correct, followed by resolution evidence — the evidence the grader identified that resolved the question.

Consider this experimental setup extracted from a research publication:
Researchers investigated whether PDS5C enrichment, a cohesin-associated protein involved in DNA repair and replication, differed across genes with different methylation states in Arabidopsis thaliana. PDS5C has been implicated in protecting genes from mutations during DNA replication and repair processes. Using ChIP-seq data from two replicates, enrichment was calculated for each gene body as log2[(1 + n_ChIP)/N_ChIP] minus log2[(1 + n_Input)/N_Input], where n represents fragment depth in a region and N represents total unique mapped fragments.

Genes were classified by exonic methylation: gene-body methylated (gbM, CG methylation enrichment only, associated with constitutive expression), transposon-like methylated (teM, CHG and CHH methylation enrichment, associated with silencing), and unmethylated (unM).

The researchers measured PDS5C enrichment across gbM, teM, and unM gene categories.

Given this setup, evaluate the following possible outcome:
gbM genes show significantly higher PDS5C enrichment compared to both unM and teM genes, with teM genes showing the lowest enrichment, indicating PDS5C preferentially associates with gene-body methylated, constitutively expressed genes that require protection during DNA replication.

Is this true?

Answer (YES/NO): NO